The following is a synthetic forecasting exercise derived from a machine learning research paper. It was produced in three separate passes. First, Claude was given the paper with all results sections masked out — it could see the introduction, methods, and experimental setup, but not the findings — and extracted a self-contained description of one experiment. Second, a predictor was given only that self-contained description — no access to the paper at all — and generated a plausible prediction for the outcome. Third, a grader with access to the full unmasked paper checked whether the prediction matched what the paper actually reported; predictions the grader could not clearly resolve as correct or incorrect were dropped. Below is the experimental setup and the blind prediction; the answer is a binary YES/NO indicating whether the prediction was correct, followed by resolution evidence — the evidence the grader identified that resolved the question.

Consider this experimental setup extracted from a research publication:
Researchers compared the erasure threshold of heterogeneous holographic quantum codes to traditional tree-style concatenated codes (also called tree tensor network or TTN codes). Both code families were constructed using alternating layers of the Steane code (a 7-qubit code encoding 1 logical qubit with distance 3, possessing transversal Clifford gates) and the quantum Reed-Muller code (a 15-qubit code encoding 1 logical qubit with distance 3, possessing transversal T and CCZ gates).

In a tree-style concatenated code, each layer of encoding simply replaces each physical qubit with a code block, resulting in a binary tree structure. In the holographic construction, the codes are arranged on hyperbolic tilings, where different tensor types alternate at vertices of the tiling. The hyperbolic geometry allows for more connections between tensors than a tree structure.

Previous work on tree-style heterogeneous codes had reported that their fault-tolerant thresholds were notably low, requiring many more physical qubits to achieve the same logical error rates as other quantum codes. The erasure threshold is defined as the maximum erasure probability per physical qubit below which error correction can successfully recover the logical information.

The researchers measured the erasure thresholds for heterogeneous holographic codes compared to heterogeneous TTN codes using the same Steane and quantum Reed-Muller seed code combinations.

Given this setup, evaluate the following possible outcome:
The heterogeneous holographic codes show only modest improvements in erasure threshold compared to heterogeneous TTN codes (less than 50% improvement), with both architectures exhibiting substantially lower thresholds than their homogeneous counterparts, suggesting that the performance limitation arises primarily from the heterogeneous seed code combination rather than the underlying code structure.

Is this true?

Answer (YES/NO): NO